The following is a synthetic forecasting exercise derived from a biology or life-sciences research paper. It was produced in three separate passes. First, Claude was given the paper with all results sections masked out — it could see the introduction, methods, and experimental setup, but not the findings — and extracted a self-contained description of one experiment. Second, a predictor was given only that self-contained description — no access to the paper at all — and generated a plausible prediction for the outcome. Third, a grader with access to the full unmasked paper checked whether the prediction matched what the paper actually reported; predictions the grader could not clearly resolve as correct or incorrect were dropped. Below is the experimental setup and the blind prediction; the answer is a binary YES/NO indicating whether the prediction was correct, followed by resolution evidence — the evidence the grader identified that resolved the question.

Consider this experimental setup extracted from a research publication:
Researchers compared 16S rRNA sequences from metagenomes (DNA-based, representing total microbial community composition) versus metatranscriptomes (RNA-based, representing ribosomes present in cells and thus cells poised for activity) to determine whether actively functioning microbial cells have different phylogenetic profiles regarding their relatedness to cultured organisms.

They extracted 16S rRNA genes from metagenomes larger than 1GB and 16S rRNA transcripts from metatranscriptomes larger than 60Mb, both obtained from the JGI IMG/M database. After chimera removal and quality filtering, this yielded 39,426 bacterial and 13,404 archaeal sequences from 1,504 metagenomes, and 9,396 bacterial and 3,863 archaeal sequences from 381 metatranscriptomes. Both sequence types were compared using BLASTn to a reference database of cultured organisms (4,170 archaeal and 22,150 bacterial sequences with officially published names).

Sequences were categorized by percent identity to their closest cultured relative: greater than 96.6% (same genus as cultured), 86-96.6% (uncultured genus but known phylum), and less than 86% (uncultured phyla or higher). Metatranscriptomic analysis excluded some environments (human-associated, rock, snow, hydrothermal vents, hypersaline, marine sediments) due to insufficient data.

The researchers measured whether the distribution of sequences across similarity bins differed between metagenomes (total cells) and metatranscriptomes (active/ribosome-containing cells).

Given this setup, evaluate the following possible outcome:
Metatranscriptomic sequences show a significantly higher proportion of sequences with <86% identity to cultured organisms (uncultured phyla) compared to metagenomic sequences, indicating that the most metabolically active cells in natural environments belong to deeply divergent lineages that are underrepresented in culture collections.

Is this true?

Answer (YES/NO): YES